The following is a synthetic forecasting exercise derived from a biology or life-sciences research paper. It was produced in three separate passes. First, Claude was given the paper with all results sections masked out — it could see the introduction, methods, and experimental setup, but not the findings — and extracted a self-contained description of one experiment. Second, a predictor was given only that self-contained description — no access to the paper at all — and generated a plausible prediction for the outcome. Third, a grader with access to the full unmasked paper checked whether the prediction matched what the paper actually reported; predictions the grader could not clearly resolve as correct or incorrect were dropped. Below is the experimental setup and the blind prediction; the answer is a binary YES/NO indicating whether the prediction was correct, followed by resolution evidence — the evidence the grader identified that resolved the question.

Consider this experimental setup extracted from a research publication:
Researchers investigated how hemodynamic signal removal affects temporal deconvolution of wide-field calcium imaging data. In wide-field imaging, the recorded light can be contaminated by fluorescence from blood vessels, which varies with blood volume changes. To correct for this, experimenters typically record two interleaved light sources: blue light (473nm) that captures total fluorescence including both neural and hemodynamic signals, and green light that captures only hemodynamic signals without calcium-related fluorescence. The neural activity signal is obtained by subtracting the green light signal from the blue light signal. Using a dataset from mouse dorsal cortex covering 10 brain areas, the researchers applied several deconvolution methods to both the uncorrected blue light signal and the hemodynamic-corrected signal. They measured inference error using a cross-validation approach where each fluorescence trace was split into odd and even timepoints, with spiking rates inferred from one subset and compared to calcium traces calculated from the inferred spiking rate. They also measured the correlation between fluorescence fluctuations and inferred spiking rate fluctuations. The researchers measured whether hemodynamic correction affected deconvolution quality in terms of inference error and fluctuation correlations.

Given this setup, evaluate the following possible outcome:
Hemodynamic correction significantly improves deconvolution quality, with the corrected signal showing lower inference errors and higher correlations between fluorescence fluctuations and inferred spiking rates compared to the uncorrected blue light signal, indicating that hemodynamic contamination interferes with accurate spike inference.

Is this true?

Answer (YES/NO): NO